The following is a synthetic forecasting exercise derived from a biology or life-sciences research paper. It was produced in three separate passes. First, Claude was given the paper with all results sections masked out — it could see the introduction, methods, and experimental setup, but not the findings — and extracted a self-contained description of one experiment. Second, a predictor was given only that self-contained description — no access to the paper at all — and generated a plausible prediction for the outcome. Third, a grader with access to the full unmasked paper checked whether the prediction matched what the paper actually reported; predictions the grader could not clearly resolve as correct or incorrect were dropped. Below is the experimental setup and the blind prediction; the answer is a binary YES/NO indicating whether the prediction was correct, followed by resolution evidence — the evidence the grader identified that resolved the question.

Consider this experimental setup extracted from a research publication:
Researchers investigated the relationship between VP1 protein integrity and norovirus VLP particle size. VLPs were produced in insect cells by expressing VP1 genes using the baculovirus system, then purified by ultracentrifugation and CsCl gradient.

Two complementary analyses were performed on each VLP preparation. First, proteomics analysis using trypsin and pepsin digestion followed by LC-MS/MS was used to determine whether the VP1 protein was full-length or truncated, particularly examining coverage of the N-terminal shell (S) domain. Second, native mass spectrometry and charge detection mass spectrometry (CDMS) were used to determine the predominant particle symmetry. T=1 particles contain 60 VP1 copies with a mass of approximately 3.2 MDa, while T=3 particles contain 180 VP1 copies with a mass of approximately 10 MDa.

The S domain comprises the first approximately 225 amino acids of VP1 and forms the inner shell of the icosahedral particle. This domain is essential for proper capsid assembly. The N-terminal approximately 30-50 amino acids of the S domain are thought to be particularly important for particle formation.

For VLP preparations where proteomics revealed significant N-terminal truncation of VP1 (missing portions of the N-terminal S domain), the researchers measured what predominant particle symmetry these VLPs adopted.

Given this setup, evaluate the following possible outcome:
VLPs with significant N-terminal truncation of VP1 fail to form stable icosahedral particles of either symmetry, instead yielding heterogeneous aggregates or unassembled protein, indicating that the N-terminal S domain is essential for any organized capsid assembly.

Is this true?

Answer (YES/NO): NO